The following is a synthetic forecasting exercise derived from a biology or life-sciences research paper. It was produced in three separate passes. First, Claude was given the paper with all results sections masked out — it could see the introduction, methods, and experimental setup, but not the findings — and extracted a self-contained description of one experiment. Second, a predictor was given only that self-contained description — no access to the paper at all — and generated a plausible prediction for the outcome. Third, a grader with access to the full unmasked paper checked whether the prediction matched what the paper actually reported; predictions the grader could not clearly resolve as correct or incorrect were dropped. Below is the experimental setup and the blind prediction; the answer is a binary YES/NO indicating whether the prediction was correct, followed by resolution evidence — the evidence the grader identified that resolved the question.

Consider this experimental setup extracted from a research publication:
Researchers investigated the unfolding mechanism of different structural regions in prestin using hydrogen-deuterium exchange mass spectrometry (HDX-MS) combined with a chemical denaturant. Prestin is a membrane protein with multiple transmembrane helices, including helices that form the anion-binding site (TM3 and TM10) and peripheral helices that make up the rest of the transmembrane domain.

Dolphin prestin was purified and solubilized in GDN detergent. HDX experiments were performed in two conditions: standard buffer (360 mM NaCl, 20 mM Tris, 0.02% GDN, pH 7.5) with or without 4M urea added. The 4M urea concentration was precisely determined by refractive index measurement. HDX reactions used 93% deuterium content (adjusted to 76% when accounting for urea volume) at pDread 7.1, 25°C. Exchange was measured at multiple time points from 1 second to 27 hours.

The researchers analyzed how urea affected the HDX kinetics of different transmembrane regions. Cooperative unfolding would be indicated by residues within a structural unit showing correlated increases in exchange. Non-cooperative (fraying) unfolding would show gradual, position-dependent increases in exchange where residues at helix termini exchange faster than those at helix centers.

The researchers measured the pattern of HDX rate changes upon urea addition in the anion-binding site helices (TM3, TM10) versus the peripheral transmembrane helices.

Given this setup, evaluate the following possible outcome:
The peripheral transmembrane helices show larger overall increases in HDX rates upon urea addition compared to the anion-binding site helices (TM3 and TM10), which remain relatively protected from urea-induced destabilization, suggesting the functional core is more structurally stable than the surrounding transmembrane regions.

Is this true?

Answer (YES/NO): NO